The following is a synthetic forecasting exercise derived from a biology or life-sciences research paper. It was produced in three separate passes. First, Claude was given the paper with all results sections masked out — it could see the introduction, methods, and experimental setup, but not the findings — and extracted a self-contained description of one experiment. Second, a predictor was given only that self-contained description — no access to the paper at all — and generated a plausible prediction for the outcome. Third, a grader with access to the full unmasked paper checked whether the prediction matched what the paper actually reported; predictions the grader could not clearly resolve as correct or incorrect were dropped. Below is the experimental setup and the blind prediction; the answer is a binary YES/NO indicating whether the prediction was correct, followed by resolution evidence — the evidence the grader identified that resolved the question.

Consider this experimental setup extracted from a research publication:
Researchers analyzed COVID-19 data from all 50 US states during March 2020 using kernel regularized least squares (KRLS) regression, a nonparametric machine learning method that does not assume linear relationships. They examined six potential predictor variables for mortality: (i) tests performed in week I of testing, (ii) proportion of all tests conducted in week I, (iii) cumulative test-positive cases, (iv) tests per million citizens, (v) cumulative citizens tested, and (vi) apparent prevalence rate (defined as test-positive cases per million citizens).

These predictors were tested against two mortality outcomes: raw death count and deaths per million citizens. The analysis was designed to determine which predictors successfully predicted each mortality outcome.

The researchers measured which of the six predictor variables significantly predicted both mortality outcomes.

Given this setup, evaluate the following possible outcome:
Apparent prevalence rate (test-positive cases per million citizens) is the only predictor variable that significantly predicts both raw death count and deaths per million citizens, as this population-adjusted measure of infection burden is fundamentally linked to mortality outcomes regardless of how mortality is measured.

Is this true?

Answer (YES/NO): NO